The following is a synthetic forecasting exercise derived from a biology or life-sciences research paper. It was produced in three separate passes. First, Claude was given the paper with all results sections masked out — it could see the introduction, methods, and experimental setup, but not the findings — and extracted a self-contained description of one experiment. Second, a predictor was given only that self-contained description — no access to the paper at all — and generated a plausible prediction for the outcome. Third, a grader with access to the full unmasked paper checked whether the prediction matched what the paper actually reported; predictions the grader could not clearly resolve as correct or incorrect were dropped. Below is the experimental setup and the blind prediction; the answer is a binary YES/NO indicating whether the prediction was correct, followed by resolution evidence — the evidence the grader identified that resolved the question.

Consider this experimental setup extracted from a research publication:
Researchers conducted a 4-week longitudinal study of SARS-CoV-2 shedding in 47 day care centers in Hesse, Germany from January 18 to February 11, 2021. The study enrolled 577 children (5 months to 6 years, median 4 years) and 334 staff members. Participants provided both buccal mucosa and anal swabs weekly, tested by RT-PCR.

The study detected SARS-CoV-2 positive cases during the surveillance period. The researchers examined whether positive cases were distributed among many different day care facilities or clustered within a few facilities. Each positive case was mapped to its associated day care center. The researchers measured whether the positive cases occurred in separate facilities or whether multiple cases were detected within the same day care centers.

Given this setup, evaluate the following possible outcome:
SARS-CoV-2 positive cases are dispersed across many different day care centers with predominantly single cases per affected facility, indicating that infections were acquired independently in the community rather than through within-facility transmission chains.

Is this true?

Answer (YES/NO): NO